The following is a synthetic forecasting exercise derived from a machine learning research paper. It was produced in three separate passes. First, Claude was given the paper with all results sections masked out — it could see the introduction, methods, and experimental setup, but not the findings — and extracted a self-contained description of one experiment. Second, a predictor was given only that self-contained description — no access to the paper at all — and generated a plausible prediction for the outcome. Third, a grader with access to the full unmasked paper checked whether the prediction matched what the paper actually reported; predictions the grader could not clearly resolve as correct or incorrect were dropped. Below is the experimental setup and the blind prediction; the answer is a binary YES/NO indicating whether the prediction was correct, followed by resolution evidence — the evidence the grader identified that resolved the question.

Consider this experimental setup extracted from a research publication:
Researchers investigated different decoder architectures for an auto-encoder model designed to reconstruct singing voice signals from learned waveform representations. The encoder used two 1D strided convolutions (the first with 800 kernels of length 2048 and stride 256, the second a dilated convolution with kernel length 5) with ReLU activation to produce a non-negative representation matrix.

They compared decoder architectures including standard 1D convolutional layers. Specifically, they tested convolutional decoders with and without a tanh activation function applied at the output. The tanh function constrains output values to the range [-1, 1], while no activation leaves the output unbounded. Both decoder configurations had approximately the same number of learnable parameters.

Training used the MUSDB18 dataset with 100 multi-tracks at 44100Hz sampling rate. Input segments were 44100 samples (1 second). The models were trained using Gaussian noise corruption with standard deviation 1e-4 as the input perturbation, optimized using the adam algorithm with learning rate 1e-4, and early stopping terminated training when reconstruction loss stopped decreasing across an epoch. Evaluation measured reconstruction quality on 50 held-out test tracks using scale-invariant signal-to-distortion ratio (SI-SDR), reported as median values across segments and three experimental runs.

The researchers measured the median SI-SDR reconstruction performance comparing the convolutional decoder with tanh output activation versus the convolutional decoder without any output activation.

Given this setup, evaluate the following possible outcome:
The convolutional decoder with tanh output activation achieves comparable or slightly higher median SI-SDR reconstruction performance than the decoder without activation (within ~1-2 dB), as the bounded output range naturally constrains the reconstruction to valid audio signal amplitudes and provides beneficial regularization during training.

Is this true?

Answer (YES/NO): NO